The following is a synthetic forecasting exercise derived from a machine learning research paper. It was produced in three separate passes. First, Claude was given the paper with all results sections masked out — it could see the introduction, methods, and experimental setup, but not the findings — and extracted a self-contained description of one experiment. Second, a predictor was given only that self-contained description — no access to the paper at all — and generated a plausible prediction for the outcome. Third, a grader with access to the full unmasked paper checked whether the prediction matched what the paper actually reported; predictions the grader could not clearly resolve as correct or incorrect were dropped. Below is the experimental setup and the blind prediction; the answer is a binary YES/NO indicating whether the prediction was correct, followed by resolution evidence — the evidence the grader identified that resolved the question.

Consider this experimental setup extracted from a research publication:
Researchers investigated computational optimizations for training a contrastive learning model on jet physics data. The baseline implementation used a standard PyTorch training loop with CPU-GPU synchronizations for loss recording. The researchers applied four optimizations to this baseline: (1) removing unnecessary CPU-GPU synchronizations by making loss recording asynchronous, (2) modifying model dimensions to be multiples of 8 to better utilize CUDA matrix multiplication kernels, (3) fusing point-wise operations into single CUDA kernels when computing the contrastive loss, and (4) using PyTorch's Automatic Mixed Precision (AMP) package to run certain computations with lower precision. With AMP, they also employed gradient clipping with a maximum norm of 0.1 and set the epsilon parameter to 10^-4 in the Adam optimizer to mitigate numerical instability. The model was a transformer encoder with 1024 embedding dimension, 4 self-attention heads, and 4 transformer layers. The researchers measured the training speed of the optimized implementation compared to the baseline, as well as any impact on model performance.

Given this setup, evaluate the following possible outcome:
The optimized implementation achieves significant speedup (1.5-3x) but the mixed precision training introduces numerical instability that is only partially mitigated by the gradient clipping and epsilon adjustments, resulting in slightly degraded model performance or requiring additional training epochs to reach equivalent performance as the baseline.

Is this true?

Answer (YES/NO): NO